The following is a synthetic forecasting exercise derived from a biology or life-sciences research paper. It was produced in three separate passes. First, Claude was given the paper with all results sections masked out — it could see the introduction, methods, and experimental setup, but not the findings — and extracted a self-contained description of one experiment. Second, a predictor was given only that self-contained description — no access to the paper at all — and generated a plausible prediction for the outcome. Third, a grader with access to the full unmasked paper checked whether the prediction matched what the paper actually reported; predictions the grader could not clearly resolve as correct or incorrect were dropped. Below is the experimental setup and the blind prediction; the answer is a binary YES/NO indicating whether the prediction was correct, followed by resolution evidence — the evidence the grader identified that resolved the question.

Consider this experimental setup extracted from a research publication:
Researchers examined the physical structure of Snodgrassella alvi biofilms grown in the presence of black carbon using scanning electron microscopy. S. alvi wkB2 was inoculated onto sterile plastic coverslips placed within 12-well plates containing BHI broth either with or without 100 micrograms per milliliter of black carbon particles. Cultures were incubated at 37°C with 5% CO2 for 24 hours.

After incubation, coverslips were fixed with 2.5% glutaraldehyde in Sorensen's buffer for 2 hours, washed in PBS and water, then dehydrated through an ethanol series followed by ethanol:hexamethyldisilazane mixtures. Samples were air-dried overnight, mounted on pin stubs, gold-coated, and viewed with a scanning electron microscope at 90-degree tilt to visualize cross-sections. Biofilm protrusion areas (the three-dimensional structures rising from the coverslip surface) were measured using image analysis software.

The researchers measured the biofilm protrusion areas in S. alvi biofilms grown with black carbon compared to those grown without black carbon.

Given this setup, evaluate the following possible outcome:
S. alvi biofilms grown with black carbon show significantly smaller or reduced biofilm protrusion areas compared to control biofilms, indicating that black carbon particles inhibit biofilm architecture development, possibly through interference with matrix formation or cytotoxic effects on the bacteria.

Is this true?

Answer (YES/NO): NO